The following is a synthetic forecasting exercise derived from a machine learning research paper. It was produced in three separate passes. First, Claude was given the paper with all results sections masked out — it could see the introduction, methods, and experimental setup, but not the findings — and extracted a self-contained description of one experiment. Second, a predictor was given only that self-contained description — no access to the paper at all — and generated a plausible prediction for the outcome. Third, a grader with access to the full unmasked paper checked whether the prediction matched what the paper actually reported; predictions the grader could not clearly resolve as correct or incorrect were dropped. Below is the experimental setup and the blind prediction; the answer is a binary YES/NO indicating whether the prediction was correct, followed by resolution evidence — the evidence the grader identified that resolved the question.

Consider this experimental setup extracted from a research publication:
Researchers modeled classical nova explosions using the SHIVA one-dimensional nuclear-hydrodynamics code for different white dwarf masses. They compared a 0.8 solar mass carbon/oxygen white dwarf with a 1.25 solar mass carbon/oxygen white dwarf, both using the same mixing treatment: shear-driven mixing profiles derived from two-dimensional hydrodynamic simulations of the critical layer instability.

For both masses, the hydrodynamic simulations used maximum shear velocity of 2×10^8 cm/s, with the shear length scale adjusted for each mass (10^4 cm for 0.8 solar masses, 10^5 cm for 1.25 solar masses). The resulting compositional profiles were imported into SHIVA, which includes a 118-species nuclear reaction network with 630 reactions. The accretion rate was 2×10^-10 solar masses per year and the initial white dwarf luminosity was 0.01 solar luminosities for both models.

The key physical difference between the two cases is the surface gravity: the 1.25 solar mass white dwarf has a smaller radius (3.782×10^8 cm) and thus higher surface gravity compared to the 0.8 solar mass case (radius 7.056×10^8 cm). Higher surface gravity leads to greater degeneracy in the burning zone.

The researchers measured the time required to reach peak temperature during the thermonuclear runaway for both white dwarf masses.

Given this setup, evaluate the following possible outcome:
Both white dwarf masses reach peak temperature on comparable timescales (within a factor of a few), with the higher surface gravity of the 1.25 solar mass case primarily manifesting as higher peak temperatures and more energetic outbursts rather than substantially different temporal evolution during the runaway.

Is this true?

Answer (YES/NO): NO